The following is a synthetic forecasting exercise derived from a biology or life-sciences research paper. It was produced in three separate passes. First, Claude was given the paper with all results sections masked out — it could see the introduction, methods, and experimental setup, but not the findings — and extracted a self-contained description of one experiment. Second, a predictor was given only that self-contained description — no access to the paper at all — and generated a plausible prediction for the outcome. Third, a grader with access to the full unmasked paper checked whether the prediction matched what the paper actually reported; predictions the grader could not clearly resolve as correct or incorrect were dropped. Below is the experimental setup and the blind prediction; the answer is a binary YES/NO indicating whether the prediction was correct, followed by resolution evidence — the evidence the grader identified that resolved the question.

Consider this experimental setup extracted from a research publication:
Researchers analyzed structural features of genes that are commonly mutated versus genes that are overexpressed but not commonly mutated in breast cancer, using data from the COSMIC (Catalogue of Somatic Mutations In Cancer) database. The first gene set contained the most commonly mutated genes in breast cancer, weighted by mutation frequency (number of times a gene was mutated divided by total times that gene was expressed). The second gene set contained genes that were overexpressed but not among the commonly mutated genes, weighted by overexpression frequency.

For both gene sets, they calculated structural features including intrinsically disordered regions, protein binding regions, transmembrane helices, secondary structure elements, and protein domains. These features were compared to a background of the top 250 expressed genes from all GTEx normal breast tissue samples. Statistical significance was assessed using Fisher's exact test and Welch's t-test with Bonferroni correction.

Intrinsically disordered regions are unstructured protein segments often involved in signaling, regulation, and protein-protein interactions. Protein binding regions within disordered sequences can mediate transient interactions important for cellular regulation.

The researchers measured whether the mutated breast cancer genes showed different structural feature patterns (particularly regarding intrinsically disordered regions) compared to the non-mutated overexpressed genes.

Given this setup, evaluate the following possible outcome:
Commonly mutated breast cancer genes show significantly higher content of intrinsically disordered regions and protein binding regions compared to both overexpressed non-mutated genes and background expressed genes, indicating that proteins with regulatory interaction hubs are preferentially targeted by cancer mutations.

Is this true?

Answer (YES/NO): NO